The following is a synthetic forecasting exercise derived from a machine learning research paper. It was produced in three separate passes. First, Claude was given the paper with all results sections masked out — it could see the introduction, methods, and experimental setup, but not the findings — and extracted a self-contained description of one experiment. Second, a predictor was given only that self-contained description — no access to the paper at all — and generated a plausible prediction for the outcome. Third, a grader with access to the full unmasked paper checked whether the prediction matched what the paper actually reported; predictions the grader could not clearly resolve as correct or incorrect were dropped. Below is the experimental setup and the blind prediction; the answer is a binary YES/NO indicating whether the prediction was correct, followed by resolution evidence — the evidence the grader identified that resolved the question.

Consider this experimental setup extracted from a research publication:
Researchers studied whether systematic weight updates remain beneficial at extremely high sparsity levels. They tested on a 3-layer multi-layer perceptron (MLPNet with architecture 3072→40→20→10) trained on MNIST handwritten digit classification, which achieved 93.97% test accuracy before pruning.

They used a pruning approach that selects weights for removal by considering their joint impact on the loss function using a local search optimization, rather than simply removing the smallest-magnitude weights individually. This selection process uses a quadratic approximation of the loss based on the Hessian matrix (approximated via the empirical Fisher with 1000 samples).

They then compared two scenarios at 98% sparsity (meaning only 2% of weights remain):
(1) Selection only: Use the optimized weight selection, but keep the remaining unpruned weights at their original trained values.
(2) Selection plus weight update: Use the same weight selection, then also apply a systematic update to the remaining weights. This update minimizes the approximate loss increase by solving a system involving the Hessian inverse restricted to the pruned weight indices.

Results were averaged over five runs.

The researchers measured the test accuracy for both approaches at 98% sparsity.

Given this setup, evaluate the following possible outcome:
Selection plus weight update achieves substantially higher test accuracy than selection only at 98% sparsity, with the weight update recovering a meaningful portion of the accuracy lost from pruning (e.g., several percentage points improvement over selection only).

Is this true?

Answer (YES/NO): NO